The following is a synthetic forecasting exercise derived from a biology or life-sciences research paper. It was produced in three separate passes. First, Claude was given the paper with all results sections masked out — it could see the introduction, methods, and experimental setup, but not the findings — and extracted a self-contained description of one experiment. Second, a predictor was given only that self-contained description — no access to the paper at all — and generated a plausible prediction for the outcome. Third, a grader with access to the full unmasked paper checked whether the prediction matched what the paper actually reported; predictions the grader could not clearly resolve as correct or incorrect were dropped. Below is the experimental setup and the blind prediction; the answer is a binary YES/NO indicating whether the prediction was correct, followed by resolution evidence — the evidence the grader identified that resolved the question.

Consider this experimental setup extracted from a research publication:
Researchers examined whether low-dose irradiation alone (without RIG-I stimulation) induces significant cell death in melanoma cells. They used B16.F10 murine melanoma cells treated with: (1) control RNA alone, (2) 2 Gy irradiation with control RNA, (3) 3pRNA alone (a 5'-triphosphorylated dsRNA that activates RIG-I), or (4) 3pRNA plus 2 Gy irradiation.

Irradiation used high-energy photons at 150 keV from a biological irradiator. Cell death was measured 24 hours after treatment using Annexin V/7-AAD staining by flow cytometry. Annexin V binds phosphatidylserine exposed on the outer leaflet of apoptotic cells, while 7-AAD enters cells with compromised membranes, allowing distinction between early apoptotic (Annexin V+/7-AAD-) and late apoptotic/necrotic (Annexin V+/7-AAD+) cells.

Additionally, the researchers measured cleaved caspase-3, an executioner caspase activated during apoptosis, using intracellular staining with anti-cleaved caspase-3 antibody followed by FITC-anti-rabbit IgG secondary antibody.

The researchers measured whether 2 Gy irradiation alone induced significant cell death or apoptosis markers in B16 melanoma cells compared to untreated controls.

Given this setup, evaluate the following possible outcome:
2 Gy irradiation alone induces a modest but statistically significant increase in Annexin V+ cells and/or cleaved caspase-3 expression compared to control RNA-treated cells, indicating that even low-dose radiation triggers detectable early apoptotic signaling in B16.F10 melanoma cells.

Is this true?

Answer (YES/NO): NO